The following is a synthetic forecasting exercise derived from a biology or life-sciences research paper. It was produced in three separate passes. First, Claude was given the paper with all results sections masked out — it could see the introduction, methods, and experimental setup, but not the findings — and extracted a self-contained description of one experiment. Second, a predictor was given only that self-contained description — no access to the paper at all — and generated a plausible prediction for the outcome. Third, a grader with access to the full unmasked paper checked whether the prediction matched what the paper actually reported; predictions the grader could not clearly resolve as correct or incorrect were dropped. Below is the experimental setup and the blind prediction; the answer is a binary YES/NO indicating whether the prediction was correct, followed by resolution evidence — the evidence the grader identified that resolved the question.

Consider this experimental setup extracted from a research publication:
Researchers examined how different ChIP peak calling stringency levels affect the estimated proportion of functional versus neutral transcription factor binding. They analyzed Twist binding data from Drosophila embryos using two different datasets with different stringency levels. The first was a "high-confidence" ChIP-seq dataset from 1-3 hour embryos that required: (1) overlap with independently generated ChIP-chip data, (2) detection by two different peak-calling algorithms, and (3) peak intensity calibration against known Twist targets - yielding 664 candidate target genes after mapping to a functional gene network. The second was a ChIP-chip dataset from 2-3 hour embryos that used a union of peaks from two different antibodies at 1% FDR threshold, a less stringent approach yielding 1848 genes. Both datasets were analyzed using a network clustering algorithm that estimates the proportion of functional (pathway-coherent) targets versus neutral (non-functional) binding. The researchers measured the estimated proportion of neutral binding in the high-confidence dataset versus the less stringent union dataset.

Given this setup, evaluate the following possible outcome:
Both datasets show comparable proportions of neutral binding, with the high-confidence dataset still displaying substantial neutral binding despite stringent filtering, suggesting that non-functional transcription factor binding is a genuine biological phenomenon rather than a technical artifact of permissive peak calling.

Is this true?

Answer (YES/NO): NO